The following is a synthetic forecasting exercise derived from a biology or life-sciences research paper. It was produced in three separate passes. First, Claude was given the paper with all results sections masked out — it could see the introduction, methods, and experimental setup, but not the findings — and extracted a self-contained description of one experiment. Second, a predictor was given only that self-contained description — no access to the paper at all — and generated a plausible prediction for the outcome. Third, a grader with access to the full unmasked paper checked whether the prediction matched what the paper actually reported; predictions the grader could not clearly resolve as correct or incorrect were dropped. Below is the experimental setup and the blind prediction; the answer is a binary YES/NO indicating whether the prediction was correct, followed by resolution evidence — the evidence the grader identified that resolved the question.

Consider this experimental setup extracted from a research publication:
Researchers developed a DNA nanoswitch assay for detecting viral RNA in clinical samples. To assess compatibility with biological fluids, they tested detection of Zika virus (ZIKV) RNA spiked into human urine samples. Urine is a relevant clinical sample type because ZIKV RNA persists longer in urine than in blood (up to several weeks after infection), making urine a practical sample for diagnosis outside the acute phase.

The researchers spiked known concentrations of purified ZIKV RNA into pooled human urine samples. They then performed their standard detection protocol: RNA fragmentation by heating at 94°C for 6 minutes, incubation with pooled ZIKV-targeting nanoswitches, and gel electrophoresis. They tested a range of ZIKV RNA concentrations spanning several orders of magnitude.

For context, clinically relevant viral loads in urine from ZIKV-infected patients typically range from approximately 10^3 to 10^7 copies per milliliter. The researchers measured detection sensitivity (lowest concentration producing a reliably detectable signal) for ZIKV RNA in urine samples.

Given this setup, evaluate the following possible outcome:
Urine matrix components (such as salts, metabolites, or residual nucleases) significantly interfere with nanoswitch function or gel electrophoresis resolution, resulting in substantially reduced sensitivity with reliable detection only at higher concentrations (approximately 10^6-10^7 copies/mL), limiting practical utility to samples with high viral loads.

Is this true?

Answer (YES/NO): NO